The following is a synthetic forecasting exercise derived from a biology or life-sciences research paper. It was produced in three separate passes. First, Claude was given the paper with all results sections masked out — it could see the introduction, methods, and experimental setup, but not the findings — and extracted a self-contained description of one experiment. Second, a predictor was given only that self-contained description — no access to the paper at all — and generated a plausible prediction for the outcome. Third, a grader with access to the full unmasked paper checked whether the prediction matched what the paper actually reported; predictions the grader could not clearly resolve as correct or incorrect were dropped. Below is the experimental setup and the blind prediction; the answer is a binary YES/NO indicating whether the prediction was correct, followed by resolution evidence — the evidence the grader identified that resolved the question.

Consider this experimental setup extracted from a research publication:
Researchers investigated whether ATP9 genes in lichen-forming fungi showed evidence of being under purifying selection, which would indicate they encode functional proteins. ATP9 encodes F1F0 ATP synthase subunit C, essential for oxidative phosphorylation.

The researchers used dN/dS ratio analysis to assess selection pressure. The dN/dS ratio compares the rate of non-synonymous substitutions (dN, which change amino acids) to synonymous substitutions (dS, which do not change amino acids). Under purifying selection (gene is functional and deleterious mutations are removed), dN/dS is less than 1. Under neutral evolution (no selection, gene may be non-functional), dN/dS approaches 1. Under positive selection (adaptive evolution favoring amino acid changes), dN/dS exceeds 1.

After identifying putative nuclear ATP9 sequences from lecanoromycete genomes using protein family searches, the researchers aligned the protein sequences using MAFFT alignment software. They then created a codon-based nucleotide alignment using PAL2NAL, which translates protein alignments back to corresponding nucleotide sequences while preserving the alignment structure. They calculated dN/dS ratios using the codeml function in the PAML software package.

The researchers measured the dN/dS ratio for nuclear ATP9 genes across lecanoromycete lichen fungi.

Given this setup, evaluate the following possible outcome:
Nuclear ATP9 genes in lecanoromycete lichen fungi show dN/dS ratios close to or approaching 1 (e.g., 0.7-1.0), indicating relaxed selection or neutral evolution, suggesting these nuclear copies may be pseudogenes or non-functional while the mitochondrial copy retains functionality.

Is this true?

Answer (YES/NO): NO